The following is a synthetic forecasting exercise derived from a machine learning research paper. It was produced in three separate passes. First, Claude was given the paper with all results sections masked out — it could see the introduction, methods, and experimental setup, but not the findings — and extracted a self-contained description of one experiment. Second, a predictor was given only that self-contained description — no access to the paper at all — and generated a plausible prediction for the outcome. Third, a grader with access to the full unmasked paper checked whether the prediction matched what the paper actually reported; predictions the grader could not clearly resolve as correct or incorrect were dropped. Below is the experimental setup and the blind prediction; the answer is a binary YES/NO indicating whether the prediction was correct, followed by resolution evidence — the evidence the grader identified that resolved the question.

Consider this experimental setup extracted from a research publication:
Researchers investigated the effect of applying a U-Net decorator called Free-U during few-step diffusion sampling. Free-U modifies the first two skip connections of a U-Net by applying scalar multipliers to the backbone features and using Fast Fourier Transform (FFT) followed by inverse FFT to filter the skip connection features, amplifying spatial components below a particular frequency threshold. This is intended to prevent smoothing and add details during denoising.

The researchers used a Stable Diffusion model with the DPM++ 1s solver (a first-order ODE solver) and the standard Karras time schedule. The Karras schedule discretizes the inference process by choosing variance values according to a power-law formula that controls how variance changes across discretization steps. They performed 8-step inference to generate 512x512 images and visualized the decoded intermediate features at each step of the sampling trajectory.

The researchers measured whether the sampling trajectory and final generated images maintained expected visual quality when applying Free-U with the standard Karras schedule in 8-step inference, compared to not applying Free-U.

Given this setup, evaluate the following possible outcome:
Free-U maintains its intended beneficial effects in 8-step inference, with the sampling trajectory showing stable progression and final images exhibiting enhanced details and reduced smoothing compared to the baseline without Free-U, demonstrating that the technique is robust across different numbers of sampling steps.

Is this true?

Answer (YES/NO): NO